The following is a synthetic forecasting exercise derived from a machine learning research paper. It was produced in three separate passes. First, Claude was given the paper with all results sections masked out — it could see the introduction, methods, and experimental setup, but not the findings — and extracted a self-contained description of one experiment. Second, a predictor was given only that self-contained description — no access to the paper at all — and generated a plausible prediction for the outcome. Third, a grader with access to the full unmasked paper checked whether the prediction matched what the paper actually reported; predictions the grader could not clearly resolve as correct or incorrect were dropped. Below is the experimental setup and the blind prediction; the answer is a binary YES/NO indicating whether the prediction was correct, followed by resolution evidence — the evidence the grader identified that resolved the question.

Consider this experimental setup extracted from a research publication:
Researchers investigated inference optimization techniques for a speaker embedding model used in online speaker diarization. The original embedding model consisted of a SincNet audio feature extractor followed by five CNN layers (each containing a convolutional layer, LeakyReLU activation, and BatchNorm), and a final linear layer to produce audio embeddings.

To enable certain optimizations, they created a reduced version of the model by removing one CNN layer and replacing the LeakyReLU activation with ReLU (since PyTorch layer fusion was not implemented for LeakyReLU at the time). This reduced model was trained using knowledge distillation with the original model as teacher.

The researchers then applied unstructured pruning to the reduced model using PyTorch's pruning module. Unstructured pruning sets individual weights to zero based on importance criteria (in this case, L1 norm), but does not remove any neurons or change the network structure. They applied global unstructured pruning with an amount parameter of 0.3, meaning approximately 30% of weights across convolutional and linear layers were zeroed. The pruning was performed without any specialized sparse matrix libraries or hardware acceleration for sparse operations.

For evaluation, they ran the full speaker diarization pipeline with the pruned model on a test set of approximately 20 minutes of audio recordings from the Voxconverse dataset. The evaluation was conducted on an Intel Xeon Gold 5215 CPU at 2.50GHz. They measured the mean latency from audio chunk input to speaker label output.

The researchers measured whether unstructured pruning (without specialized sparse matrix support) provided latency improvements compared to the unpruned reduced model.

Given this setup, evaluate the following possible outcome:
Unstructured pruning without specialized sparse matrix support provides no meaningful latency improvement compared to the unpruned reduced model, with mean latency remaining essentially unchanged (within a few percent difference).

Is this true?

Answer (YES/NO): YES